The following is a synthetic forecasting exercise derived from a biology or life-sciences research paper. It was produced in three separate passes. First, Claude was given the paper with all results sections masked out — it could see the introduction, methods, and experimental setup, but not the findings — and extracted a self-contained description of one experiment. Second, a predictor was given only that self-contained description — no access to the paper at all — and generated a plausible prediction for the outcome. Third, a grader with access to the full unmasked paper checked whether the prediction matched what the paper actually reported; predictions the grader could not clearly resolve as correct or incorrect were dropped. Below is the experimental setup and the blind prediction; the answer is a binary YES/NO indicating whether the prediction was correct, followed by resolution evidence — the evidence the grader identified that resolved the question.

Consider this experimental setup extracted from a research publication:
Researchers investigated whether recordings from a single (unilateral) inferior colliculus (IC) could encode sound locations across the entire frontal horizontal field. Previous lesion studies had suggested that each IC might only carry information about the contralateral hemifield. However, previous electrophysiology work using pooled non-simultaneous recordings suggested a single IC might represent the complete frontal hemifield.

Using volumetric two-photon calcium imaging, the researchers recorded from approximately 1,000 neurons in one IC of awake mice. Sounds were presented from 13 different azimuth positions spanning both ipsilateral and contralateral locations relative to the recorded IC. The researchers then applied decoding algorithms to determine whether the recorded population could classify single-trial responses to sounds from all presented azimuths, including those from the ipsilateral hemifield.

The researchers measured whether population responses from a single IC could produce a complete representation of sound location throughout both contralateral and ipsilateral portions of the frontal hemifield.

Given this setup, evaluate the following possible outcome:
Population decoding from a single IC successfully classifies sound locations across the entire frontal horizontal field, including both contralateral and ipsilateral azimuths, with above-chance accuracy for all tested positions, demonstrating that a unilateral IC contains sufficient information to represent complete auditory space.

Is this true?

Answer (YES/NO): YES